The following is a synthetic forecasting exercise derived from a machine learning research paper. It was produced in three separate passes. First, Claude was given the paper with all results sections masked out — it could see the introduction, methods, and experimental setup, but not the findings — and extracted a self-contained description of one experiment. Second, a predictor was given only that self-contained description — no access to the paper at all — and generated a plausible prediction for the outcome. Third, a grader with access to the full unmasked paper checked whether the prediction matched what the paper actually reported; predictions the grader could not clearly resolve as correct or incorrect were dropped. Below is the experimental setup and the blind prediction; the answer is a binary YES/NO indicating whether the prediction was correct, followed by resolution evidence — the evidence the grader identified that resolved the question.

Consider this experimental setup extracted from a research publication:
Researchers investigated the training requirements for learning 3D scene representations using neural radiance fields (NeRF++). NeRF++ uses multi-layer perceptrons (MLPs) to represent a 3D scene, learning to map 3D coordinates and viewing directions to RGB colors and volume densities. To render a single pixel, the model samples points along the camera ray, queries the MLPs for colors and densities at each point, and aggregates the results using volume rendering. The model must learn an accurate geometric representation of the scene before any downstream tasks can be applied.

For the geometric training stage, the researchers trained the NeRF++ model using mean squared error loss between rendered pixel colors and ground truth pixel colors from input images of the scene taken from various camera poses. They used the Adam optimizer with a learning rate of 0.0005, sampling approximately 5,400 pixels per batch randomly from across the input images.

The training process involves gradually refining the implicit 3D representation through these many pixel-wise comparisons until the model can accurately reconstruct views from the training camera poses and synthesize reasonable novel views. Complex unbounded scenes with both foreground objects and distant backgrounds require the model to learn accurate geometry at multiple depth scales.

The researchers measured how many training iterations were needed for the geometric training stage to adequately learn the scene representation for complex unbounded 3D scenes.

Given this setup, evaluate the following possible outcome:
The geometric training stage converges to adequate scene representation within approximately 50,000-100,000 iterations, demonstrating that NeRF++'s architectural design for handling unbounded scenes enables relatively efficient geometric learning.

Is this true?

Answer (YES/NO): NO